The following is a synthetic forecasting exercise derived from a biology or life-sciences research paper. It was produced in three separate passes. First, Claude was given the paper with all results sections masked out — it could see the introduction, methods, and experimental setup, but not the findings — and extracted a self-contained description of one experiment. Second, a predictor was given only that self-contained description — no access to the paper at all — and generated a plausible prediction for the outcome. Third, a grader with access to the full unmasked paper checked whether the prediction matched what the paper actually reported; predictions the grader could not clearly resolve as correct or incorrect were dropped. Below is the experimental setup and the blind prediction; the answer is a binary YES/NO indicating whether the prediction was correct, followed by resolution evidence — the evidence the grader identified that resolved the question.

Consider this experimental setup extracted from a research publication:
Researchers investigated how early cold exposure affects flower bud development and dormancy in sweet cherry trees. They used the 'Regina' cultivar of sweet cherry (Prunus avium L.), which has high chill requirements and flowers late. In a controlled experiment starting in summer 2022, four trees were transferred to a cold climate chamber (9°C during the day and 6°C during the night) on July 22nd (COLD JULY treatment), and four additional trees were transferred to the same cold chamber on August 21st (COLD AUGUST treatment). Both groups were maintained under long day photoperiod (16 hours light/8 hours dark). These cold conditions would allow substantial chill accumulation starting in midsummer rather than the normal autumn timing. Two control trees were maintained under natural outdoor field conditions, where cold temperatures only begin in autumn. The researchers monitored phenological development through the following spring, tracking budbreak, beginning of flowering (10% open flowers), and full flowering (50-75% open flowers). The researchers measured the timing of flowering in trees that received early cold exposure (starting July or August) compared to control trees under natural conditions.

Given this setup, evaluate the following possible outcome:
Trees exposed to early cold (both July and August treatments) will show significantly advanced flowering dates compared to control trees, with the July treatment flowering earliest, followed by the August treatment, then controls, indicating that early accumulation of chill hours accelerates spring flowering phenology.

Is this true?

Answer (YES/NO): YES